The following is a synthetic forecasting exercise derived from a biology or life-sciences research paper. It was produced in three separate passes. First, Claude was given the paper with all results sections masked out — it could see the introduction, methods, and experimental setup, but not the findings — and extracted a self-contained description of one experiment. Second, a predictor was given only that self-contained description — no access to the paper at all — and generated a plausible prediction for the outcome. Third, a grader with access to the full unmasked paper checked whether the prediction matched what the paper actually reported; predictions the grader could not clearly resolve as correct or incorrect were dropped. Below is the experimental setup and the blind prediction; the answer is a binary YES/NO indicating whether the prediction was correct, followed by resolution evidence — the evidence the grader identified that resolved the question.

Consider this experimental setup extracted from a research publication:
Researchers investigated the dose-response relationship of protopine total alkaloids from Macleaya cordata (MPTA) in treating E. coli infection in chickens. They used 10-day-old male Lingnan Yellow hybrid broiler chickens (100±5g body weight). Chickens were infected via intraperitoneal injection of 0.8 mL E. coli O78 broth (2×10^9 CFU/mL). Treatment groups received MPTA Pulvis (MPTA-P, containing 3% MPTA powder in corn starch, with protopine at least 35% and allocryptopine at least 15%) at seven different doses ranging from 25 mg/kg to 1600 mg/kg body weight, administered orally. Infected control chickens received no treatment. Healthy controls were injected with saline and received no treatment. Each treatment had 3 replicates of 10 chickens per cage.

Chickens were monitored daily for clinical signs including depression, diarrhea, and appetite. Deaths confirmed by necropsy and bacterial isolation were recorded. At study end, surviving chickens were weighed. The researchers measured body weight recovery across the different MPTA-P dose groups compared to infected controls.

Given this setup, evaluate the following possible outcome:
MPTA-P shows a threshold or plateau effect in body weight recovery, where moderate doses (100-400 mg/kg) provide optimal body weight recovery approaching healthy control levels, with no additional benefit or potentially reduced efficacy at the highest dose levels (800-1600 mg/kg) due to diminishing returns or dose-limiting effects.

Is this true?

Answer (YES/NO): NO